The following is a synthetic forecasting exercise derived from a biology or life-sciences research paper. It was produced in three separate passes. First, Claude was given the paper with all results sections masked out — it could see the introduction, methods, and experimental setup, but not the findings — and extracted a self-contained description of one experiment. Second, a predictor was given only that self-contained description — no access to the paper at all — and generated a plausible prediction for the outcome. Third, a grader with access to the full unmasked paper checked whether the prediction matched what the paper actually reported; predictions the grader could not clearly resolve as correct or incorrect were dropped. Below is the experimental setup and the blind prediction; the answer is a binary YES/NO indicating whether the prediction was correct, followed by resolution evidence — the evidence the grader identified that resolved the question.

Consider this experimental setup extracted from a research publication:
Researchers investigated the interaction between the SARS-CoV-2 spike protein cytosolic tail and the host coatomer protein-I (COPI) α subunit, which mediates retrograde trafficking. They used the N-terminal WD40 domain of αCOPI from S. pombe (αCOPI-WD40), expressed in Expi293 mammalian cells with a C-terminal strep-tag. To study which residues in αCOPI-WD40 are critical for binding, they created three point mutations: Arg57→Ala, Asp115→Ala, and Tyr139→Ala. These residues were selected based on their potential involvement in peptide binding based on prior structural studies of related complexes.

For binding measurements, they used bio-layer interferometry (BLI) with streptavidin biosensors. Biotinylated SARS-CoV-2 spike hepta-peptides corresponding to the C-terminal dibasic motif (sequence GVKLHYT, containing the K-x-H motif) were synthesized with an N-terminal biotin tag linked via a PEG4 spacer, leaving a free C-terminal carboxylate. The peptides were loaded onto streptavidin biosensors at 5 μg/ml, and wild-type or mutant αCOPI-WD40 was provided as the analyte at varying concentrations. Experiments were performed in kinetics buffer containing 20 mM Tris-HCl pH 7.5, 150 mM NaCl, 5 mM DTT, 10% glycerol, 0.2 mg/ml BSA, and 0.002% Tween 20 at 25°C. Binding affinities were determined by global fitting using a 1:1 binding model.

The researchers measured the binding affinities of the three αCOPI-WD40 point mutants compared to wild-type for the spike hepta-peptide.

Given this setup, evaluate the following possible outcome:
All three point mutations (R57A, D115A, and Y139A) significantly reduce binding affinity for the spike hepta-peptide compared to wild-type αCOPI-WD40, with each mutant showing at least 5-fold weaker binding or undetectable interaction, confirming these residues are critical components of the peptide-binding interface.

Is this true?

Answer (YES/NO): YES